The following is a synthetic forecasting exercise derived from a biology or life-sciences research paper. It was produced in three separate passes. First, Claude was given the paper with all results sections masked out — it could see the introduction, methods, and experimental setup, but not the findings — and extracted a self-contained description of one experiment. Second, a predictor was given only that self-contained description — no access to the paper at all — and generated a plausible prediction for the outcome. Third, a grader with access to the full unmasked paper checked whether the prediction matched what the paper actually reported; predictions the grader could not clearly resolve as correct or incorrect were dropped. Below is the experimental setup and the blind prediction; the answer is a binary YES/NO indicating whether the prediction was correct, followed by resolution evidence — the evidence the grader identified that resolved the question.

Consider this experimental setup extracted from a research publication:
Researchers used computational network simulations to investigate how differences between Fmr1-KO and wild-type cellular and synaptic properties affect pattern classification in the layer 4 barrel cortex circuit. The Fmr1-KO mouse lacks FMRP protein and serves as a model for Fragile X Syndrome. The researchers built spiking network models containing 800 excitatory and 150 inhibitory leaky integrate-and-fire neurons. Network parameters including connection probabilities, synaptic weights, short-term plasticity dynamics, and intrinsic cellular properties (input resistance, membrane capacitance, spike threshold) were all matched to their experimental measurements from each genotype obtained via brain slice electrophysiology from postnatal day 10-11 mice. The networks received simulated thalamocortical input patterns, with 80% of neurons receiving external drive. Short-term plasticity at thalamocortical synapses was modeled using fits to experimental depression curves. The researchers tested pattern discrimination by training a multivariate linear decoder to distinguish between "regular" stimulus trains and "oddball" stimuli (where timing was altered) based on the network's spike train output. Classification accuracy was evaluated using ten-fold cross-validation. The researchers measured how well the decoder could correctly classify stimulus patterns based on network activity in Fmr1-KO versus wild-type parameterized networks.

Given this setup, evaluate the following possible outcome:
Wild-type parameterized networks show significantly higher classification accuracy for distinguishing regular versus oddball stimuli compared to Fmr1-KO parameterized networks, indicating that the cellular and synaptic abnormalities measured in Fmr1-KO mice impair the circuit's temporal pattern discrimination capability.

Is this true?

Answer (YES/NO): YES